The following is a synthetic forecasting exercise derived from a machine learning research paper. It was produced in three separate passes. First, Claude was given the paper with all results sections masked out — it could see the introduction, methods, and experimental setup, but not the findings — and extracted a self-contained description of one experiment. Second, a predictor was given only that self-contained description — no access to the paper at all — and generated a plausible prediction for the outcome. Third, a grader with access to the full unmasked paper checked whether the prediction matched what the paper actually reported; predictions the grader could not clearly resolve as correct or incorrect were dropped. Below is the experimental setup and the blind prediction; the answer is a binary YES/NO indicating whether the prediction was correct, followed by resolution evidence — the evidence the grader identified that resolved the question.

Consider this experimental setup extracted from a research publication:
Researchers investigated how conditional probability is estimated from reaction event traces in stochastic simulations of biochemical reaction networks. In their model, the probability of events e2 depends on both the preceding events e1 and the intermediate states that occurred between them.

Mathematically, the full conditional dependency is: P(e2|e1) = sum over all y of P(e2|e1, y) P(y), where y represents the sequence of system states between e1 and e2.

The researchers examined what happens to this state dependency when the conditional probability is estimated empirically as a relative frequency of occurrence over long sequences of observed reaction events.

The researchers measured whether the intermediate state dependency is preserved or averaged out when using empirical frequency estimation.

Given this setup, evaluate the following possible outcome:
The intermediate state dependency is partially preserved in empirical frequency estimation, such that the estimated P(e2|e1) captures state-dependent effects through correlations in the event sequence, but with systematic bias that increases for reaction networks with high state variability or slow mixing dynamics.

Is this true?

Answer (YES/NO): NO